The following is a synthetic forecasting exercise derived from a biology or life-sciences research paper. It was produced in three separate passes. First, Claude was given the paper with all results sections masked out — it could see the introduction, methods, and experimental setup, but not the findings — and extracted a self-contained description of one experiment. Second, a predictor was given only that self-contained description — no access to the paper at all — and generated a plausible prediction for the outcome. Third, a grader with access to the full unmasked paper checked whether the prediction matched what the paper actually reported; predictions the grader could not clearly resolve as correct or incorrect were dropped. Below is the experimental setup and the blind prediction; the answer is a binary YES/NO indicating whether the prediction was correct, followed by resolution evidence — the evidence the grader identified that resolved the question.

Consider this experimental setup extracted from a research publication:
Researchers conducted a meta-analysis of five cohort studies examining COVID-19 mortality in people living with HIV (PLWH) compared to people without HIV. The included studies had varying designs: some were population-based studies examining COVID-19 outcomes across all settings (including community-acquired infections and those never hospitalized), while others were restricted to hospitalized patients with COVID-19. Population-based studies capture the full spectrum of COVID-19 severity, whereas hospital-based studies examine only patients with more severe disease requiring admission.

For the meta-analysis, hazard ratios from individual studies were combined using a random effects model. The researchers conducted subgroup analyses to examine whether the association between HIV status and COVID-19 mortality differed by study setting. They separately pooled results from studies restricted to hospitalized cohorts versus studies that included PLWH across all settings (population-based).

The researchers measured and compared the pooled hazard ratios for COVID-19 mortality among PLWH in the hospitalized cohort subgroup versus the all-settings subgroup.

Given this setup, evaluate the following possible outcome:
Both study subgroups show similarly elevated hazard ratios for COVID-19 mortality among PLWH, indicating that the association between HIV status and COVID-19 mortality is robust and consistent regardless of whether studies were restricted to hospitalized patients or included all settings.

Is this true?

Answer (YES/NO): NO